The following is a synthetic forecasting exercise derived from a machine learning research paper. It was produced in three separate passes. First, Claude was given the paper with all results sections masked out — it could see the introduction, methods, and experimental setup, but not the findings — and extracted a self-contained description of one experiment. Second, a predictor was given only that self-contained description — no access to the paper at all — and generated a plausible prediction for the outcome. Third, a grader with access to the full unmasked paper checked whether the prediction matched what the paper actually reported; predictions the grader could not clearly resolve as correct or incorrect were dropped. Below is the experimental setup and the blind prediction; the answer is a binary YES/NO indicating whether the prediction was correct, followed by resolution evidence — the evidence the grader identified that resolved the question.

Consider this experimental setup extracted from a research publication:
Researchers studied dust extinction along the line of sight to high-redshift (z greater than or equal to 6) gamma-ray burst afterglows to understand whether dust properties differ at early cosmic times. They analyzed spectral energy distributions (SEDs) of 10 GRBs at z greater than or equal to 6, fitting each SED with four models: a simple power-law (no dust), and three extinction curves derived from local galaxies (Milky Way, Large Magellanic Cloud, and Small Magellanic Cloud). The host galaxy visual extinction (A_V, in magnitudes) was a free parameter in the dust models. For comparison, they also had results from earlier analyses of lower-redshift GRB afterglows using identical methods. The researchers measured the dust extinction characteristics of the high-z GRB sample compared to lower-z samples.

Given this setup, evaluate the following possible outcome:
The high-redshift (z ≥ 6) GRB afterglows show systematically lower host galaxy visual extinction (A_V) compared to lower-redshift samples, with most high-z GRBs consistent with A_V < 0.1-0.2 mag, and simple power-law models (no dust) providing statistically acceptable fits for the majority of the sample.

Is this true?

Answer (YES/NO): YES